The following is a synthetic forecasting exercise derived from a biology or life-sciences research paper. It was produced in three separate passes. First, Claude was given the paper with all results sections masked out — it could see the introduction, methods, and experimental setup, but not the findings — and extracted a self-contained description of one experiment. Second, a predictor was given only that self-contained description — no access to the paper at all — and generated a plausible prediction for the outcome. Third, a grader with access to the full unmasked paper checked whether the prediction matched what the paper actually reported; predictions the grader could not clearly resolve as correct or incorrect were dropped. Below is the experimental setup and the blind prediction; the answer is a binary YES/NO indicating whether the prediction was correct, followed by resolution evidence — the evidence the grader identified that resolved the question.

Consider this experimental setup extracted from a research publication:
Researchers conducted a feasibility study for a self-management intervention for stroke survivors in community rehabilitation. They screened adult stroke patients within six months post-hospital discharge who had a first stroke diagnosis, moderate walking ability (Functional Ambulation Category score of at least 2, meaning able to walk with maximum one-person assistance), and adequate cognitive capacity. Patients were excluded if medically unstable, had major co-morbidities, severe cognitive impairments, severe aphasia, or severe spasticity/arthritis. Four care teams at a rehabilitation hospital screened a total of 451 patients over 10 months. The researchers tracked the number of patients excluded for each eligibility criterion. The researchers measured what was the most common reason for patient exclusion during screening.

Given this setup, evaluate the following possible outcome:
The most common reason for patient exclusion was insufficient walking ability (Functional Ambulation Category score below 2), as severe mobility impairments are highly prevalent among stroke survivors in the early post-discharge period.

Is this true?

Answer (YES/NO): YES